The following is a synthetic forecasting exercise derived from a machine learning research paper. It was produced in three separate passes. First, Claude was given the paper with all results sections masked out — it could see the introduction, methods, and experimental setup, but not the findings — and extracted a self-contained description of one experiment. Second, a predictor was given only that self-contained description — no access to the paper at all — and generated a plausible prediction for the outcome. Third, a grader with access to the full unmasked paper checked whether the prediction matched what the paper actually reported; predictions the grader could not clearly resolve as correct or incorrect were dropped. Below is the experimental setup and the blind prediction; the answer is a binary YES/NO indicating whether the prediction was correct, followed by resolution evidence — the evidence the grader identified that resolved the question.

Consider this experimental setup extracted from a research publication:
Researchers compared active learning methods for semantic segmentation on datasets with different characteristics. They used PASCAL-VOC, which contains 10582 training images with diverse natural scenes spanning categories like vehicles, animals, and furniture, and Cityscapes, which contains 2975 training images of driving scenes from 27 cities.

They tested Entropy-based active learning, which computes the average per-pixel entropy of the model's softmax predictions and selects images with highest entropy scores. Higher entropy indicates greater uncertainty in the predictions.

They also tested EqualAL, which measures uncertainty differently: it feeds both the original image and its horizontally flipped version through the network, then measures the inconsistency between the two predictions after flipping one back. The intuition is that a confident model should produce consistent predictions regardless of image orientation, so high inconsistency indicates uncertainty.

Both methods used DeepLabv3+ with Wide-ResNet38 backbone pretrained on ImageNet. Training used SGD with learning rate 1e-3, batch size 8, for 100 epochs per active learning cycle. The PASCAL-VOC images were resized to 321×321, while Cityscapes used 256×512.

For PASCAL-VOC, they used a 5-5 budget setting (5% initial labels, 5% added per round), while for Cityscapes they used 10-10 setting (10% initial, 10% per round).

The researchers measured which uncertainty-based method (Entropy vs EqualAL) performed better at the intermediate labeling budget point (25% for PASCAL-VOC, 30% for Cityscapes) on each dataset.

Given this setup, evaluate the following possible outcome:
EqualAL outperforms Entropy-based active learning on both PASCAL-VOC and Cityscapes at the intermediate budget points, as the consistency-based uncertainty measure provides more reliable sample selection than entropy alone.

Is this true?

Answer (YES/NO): YES